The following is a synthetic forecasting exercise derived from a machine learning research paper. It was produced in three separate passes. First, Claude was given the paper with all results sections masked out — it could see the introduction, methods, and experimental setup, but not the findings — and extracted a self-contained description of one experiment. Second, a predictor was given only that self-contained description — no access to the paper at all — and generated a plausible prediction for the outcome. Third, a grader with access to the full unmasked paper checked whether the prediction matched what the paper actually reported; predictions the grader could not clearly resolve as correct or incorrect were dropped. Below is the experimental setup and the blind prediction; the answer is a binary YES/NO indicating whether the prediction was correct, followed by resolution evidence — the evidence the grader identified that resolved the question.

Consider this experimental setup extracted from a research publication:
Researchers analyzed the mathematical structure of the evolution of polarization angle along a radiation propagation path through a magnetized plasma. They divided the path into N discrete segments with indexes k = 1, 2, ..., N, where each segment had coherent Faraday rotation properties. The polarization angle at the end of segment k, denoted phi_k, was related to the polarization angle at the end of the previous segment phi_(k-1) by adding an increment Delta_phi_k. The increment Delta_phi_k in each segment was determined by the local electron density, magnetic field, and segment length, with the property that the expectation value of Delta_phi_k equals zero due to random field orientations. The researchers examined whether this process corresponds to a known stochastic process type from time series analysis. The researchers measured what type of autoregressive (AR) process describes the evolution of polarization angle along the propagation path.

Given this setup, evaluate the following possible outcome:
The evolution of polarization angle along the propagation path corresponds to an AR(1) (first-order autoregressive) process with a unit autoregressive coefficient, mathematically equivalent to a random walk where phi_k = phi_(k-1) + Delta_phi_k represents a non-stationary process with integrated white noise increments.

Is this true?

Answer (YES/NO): YES